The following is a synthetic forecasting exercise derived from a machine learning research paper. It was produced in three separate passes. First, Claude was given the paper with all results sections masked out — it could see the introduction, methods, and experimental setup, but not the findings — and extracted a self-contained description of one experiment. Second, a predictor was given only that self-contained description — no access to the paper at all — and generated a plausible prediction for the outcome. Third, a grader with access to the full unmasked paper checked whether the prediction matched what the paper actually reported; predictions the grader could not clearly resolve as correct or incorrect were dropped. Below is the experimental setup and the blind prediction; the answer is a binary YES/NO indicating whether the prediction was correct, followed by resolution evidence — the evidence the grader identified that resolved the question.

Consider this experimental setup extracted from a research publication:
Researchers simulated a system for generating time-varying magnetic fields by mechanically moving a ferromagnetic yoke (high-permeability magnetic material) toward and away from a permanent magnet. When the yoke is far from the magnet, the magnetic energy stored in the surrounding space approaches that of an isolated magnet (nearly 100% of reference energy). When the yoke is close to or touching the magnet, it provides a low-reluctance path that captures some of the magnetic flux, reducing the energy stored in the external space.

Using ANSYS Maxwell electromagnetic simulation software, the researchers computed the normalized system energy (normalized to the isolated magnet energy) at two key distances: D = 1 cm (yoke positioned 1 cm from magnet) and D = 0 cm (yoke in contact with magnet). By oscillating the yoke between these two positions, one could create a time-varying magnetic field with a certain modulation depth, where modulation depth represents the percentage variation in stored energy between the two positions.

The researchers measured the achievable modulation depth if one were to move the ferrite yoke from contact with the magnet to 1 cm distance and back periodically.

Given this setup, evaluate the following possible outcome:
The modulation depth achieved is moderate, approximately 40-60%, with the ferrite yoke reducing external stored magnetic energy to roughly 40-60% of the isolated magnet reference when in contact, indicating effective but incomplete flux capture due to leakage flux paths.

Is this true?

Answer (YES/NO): YES